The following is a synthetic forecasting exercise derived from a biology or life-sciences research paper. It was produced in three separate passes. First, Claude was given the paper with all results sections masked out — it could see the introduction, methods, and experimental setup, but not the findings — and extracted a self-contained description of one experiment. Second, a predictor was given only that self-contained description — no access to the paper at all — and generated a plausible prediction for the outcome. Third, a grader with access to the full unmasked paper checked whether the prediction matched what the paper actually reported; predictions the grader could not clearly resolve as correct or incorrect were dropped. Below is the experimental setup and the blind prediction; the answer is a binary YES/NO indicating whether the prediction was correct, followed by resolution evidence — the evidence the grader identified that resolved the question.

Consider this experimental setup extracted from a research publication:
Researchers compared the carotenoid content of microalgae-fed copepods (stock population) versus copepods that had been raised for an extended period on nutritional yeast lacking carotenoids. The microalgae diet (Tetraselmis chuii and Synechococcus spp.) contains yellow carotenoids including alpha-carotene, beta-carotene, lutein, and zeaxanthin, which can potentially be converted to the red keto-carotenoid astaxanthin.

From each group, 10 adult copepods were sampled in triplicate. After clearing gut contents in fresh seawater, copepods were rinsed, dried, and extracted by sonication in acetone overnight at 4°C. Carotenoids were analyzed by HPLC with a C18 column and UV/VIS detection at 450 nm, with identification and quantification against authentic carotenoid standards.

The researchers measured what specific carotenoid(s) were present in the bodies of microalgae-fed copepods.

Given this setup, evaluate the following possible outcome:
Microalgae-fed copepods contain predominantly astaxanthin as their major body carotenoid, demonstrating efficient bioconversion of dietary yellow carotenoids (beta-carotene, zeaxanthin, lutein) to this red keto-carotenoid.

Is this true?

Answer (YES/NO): YES